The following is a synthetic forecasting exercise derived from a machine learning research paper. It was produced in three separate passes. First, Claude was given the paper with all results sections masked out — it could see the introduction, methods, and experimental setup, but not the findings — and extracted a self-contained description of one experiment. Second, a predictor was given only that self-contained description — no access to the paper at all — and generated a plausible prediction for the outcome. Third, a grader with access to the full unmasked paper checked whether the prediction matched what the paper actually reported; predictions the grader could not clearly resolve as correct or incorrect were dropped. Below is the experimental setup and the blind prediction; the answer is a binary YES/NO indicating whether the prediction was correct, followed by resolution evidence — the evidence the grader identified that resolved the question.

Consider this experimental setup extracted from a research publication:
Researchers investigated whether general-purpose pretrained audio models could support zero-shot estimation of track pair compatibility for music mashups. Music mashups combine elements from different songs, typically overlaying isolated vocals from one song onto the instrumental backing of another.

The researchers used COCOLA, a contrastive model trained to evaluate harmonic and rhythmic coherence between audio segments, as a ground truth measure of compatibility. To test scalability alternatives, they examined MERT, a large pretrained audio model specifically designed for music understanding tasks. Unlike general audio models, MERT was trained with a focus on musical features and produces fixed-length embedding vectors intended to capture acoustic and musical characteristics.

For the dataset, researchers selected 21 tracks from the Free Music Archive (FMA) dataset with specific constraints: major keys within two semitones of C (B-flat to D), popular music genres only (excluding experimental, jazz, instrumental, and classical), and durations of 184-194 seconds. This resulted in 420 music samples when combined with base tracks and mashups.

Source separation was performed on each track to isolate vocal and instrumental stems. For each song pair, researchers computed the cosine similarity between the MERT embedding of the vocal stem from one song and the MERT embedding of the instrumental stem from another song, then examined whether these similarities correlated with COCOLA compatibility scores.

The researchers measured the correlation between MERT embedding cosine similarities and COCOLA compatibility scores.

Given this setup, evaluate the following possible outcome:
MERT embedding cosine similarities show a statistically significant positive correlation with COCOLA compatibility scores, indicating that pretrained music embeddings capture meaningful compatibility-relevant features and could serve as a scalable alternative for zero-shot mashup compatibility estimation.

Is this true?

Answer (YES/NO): NO